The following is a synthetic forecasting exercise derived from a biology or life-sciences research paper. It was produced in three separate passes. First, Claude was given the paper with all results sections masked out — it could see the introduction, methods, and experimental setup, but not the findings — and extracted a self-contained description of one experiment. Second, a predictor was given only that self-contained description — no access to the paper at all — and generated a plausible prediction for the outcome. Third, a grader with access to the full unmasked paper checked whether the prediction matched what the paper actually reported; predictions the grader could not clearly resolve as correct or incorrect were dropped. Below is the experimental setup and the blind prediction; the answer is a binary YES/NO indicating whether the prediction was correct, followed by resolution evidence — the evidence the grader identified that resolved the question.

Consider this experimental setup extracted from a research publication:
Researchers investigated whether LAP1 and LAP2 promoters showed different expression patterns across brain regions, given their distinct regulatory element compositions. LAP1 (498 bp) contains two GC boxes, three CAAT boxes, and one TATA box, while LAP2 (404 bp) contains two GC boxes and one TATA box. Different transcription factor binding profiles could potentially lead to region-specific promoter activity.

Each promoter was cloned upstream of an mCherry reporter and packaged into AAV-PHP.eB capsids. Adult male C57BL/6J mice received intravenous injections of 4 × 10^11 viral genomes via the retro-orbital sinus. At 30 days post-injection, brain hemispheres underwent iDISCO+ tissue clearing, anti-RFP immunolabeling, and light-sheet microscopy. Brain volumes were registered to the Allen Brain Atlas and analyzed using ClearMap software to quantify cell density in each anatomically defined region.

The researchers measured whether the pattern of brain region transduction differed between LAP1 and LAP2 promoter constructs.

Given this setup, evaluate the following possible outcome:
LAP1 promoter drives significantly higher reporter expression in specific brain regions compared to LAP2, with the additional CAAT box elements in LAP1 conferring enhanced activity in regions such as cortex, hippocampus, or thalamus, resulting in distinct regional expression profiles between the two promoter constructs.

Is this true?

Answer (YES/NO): NO